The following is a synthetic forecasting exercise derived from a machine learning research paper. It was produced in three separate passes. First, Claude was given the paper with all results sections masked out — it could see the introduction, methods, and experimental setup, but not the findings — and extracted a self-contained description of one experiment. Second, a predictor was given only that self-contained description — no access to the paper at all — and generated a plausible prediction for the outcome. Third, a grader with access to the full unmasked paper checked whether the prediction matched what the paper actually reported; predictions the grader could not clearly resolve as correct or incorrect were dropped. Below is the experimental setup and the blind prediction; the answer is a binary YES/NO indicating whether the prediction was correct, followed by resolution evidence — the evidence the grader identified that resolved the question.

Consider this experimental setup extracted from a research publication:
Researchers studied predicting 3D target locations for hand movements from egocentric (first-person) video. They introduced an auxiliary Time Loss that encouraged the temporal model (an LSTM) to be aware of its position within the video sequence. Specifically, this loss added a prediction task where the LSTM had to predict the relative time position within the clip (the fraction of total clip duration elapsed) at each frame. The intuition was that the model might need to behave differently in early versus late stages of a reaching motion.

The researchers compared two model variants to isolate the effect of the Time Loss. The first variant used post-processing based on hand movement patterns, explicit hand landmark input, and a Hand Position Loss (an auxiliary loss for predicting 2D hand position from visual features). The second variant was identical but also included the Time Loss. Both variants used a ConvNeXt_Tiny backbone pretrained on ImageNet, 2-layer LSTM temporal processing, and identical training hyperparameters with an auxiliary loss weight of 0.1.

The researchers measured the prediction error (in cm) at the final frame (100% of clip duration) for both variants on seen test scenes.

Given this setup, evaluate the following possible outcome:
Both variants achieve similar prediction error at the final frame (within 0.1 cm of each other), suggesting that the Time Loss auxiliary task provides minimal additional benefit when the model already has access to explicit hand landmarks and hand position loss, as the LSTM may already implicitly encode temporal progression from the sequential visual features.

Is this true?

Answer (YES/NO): NO